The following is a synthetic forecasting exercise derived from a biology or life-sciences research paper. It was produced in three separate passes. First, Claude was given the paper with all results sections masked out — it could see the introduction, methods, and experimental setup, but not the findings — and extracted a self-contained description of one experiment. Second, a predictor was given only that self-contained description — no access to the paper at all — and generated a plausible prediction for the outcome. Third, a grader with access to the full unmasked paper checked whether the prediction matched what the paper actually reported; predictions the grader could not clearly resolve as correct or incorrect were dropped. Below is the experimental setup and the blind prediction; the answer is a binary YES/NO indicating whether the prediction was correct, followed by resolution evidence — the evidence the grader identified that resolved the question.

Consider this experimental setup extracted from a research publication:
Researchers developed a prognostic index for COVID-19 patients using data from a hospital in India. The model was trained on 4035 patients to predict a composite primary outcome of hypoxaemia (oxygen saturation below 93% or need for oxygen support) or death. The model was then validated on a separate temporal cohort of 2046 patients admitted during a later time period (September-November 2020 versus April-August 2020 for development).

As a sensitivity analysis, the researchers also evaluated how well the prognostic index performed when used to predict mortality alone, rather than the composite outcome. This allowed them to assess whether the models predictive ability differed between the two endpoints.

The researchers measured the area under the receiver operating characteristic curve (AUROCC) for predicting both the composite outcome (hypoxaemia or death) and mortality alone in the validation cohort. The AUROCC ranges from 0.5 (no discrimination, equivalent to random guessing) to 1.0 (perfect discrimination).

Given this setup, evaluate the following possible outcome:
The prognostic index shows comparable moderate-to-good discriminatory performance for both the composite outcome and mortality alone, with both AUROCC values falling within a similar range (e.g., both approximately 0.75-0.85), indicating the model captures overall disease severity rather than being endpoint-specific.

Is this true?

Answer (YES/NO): NO